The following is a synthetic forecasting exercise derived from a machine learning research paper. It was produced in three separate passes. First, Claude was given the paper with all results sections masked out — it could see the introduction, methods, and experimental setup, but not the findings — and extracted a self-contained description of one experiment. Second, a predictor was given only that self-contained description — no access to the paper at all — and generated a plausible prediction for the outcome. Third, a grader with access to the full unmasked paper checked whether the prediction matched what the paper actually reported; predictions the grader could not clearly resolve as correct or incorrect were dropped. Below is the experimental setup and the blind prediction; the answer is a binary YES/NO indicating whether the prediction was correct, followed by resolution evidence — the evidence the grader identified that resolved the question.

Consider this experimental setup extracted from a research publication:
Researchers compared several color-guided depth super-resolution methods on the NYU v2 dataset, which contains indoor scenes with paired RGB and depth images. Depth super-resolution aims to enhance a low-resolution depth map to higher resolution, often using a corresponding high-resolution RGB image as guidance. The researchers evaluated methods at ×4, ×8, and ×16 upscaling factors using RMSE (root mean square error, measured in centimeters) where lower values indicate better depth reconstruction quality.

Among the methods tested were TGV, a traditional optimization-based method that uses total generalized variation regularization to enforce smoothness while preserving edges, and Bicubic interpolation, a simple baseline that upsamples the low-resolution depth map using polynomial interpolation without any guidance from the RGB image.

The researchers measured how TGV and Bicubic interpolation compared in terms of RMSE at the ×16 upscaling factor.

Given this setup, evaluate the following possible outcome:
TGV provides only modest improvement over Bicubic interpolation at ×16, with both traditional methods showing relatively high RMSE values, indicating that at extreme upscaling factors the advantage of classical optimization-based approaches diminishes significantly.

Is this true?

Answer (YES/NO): NO